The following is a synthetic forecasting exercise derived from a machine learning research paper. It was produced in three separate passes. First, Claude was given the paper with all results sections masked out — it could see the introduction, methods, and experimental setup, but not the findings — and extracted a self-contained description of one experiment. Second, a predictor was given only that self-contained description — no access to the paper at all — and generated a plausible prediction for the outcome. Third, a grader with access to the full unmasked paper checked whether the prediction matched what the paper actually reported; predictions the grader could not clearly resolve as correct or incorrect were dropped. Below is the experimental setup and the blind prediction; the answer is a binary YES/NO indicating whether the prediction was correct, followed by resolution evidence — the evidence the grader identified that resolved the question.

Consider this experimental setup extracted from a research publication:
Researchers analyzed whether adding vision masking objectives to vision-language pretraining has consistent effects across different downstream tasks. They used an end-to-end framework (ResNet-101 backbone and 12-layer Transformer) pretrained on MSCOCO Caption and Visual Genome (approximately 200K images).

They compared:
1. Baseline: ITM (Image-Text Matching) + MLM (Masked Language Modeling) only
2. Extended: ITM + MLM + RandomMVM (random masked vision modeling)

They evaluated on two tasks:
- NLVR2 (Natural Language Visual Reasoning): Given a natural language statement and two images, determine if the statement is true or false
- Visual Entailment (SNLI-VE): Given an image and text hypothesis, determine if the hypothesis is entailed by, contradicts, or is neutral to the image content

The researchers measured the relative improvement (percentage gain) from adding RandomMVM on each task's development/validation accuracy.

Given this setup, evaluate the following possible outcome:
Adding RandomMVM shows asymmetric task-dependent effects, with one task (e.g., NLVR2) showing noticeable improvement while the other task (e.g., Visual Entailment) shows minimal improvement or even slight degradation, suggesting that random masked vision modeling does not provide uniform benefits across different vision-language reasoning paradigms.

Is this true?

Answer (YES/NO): NO